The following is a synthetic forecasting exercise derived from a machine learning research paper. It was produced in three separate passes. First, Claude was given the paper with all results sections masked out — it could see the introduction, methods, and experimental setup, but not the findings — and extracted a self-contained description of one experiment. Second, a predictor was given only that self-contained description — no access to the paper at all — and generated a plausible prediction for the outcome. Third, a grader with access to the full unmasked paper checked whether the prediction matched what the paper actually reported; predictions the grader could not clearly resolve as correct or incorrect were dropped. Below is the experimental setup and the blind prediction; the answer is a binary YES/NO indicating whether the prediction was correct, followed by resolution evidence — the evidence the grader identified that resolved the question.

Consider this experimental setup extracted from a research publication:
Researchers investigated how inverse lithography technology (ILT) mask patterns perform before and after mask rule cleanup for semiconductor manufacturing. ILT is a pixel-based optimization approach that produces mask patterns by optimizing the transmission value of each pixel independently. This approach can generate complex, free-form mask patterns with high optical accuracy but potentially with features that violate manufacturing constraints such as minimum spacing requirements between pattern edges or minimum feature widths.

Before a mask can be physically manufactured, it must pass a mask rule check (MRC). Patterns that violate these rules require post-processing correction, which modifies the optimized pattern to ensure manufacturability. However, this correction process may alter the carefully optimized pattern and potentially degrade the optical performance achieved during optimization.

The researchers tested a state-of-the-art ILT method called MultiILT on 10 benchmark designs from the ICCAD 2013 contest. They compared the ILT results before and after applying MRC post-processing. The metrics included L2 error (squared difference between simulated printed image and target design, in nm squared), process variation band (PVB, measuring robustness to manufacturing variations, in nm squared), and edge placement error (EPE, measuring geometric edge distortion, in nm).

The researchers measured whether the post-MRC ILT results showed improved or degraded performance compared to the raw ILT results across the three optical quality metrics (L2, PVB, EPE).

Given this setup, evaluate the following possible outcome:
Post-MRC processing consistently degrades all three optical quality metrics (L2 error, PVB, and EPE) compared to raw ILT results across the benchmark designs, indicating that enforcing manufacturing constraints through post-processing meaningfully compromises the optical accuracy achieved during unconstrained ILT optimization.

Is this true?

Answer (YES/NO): YES